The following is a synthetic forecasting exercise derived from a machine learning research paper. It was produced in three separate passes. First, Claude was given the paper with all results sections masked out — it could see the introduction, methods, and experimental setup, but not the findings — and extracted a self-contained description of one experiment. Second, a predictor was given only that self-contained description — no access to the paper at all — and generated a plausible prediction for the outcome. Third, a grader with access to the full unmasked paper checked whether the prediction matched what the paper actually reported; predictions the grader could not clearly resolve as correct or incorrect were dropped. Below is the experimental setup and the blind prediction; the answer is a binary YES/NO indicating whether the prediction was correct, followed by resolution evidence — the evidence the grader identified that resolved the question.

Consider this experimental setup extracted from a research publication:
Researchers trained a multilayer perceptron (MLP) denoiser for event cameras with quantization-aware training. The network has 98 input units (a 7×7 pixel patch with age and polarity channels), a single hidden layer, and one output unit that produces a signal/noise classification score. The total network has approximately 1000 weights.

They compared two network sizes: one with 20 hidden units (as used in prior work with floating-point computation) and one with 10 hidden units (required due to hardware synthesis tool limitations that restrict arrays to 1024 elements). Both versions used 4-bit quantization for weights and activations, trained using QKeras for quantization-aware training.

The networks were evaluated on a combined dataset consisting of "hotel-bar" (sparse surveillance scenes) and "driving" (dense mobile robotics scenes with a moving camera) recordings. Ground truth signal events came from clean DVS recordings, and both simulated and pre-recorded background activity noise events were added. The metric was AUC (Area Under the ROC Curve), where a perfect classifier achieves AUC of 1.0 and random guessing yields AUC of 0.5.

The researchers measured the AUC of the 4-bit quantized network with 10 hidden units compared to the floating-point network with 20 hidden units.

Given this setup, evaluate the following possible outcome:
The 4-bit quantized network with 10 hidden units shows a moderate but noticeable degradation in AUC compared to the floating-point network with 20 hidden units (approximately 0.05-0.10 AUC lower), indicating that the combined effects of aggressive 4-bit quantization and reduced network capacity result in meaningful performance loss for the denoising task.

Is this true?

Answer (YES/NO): NO